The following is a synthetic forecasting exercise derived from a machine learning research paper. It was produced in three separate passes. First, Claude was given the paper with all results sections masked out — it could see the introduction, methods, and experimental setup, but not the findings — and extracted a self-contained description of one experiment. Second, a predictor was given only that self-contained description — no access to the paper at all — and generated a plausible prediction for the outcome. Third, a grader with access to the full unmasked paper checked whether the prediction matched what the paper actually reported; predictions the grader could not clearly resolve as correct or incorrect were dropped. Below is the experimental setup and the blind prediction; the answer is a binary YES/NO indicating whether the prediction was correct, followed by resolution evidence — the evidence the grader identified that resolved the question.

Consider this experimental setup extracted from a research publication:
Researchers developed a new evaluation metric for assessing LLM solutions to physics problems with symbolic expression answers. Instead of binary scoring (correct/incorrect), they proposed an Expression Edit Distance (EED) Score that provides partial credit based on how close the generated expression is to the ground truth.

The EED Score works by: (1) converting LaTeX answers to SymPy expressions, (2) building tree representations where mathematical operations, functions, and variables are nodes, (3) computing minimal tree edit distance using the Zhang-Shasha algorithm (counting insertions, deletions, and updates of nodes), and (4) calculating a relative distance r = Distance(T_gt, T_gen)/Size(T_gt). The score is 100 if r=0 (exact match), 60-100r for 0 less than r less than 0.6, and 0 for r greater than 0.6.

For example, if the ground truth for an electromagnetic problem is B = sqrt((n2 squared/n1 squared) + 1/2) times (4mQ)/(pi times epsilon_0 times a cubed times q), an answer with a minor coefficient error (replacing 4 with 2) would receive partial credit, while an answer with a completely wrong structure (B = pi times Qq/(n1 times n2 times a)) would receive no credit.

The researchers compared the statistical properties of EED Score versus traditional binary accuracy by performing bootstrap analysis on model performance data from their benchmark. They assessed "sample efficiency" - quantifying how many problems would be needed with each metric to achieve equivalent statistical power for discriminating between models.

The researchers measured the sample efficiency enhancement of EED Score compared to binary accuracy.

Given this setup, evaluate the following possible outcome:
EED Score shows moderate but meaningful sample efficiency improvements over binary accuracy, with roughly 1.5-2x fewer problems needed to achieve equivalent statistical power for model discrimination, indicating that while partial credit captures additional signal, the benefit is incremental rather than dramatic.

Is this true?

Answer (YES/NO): NO